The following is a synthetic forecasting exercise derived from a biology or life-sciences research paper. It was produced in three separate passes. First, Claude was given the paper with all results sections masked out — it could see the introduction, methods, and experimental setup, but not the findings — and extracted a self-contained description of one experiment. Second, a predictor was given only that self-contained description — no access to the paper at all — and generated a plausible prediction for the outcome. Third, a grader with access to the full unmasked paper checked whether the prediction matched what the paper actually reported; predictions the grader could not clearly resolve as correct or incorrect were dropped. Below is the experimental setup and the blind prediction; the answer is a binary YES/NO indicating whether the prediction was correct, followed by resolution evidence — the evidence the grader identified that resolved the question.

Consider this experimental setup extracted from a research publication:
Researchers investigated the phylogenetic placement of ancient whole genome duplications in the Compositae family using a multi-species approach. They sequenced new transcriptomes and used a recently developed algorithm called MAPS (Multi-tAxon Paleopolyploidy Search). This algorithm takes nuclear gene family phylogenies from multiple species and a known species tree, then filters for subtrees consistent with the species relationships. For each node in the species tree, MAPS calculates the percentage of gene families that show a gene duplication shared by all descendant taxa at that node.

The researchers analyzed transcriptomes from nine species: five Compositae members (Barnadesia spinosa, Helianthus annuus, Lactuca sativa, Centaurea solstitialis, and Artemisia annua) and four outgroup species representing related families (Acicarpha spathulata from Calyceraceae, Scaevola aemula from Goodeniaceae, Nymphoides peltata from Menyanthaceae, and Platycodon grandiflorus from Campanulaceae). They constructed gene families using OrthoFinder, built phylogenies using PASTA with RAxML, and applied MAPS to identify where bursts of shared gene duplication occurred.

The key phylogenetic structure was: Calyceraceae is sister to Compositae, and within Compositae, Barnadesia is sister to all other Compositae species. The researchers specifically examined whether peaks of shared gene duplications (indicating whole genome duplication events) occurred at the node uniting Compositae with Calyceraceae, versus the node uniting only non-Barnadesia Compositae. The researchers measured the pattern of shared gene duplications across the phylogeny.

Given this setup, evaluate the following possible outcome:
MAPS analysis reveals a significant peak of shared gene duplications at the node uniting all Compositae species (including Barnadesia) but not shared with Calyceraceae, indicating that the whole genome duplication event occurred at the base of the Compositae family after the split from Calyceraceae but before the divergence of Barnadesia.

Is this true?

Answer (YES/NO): NO